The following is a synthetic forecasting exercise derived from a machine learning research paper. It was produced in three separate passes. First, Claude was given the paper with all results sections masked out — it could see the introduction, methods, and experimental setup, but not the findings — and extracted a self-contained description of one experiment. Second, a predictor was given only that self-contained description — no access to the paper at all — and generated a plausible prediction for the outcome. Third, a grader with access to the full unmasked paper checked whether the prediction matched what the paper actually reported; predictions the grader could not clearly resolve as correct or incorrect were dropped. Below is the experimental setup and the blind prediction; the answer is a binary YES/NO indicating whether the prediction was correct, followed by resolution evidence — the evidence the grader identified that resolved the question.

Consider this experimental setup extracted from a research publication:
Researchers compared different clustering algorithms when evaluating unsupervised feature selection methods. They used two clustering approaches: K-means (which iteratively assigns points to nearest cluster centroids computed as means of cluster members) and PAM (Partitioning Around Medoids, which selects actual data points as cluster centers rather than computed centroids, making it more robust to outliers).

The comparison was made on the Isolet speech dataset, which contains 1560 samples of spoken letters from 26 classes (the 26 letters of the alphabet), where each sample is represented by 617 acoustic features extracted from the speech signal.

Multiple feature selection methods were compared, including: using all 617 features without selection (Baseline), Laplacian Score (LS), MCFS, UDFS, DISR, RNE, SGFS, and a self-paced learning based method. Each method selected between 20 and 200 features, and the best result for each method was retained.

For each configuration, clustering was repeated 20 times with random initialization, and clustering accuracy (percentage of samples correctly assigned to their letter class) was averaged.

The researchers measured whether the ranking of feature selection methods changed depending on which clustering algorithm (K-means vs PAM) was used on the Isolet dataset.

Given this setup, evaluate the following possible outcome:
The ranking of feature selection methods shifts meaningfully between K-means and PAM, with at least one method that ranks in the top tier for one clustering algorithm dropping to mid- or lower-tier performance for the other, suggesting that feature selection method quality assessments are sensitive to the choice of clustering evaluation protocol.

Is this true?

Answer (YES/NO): YES